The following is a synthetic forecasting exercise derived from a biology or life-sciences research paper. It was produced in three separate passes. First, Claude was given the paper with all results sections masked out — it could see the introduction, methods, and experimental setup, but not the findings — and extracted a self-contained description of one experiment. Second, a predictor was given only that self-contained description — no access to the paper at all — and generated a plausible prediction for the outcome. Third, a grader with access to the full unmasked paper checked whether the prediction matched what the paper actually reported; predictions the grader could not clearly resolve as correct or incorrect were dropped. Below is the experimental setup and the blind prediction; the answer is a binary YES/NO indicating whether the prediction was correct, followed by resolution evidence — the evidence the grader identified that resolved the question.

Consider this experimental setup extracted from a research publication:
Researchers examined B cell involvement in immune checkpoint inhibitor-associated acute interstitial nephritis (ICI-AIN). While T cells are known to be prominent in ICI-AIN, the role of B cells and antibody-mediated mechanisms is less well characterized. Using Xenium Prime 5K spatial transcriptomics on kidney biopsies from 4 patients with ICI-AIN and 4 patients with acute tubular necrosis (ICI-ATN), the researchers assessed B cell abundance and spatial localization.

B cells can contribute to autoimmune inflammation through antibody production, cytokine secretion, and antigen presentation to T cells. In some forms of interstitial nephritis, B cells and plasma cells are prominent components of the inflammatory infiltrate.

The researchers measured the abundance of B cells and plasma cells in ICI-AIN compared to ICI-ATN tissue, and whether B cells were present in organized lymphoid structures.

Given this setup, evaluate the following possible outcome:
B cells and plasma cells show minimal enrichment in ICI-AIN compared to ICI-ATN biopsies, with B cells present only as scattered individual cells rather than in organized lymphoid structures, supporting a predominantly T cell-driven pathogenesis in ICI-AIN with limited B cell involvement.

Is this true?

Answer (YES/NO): NO